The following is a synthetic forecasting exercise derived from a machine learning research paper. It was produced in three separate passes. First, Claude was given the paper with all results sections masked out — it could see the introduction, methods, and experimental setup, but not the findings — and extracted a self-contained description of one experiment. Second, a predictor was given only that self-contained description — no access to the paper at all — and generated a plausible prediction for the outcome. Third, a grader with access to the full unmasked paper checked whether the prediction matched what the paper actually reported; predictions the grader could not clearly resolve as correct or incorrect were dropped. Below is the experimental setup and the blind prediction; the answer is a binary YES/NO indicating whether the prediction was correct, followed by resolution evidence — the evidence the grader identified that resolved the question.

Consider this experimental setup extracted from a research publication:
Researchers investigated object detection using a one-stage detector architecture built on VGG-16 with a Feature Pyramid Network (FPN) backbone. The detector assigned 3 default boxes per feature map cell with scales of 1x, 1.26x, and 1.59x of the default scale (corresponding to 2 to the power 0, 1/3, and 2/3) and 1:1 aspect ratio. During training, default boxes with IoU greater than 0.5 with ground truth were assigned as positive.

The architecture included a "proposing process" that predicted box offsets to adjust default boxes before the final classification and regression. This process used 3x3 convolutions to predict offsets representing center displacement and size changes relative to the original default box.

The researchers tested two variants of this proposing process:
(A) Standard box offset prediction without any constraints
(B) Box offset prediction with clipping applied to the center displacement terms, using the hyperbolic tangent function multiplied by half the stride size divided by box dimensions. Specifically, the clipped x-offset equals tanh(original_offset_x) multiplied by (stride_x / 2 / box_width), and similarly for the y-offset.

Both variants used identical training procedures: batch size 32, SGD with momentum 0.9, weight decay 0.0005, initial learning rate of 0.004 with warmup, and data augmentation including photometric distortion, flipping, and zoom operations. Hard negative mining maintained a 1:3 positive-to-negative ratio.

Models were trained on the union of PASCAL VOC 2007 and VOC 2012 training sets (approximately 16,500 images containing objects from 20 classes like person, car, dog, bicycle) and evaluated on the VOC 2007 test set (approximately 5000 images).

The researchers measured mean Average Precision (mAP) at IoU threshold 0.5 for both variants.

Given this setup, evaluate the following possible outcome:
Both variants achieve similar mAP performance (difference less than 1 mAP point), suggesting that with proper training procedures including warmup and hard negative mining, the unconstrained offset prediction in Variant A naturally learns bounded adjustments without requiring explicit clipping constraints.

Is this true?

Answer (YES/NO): NO